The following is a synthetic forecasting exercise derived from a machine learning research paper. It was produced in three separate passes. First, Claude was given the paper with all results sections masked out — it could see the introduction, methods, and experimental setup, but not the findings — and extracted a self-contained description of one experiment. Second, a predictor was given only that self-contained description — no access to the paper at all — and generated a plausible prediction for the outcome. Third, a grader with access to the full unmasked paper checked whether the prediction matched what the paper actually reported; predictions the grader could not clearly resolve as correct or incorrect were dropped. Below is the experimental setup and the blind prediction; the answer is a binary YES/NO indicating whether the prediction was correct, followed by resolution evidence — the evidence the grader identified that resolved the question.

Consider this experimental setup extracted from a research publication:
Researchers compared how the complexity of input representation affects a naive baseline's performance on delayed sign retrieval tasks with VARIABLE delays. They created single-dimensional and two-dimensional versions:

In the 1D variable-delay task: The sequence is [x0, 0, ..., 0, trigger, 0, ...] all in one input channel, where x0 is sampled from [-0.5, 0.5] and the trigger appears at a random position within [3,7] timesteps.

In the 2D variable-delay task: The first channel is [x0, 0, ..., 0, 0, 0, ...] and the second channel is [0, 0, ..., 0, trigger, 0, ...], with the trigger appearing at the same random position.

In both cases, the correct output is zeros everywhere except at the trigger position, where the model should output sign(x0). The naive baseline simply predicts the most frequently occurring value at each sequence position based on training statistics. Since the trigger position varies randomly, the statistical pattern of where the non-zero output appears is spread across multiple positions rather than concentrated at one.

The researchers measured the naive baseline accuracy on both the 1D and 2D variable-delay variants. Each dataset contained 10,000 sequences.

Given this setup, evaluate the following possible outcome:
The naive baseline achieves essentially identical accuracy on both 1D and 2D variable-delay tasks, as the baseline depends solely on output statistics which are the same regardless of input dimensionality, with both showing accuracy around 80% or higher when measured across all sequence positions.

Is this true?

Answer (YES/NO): YES